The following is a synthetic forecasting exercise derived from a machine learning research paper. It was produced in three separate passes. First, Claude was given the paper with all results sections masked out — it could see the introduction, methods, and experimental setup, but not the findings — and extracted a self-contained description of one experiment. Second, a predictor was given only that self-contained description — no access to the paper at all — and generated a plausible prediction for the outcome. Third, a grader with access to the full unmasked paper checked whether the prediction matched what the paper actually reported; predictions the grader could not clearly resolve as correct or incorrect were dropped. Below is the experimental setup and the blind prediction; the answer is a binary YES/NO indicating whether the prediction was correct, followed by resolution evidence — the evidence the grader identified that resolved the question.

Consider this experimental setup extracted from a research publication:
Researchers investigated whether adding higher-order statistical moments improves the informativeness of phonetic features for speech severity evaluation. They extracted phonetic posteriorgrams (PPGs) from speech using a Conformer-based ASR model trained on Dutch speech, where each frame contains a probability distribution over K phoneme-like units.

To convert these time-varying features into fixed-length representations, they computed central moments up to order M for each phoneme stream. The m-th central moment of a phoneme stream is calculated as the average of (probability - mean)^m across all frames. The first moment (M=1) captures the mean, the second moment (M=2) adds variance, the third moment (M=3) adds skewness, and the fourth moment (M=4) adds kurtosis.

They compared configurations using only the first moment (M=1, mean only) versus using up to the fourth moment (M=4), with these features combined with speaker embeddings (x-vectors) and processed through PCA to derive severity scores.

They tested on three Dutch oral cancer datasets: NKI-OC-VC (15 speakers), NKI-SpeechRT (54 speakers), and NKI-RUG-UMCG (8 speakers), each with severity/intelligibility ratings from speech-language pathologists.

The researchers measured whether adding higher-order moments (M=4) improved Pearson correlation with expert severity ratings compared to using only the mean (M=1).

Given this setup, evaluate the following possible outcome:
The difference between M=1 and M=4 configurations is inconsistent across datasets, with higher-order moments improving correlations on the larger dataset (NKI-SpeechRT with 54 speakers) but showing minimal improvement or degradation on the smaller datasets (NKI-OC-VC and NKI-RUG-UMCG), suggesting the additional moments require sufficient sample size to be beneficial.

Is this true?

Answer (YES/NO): NO